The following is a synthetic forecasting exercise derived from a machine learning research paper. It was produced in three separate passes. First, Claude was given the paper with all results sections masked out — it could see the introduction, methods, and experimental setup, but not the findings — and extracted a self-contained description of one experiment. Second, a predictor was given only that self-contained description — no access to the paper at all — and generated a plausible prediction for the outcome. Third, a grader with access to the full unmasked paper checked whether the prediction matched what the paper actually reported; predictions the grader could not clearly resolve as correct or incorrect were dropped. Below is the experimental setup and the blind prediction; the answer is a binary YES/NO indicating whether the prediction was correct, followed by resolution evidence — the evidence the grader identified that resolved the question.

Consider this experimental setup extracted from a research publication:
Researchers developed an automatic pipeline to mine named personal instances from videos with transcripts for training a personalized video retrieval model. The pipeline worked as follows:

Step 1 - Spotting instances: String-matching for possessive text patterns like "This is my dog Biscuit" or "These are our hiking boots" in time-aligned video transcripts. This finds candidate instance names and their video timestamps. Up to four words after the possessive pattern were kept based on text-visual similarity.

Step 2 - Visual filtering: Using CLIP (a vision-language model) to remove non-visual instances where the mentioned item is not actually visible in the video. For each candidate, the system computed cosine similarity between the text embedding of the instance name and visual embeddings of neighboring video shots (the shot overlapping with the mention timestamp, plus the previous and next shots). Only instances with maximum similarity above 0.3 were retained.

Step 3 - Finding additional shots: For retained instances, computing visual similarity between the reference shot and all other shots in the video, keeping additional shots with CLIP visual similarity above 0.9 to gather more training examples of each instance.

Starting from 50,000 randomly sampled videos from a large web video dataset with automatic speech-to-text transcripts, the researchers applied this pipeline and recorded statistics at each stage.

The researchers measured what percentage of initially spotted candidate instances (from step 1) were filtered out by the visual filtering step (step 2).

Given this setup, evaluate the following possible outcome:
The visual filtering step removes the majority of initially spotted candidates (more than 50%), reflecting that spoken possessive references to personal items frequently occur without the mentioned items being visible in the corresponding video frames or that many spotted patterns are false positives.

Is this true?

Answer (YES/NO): YES